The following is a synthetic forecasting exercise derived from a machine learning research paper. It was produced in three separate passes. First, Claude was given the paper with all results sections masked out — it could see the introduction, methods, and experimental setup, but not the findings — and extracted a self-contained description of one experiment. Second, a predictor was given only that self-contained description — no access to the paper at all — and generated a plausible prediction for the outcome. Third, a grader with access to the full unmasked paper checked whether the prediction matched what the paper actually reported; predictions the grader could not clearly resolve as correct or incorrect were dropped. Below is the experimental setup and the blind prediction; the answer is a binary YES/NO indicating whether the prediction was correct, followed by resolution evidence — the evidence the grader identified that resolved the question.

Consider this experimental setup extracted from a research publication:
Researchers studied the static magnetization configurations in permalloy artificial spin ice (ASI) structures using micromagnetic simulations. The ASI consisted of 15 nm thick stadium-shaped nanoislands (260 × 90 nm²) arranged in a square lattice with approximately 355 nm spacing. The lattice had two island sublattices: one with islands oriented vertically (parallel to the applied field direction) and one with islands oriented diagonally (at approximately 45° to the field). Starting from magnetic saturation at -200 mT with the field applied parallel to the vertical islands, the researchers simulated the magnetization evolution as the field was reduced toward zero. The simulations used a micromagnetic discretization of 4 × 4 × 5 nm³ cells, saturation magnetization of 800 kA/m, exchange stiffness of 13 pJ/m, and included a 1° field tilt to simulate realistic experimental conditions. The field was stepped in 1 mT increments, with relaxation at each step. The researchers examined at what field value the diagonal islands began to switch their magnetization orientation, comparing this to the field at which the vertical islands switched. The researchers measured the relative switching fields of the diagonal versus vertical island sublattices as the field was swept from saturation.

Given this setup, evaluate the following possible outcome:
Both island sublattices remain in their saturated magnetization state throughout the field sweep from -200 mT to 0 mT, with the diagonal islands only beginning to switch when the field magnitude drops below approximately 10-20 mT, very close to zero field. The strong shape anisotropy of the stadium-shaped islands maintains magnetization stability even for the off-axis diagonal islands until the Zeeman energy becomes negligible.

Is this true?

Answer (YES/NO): NO